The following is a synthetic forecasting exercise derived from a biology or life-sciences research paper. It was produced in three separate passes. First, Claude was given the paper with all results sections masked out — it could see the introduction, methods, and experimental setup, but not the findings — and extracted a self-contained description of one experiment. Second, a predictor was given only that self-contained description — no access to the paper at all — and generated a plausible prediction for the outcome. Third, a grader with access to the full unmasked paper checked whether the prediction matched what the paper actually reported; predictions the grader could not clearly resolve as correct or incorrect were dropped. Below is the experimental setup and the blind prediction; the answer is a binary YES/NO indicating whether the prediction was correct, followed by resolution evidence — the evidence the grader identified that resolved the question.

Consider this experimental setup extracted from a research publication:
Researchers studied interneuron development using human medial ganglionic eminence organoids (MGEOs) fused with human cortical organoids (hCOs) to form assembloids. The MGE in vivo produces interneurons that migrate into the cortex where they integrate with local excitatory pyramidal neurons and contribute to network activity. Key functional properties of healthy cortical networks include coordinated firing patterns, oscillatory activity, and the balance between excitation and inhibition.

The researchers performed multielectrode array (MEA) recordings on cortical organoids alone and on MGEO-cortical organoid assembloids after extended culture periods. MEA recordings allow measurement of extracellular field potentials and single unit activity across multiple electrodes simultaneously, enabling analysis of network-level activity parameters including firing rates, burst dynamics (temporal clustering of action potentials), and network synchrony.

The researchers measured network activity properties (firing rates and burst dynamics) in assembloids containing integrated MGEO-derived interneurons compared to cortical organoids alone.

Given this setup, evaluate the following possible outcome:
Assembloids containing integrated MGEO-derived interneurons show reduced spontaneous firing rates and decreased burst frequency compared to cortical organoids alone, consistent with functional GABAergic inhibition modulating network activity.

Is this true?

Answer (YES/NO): NO